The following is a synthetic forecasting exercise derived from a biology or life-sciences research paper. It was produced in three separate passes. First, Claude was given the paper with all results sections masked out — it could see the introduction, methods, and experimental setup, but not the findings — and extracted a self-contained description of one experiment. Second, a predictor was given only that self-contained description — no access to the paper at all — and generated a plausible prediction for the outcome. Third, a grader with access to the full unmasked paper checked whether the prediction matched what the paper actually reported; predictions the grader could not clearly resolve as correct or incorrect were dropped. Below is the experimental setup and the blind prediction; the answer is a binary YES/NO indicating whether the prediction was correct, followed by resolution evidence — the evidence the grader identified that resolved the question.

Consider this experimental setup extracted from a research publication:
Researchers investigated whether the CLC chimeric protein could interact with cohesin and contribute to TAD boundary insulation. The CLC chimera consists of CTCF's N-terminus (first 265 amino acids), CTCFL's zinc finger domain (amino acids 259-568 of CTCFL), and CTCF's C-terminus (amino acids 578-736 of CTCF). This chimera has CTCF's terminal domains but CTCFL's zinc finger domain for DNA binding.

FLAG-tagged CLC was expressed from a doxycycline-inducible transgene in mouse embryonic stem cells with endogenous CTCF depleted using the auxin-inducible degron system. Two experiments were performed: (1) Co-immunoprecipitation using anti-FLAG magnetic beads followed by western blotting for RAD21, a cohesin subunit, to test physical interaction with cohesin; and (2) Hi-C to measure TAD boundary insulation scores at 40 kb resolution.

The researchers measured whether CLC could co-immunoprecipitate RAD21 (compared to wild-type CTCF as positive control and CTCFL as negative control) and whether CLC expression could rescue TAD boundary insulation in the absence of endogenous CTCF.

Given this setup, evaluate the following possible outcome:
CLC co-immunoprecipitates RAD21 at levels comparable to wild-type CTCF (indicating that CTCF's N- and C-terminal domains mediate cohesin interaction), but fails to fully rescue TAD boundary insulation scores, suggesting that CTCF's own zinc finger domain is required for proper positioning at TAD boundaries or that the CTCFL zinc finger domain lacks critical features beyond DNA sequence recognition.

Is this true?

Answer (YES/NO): YES